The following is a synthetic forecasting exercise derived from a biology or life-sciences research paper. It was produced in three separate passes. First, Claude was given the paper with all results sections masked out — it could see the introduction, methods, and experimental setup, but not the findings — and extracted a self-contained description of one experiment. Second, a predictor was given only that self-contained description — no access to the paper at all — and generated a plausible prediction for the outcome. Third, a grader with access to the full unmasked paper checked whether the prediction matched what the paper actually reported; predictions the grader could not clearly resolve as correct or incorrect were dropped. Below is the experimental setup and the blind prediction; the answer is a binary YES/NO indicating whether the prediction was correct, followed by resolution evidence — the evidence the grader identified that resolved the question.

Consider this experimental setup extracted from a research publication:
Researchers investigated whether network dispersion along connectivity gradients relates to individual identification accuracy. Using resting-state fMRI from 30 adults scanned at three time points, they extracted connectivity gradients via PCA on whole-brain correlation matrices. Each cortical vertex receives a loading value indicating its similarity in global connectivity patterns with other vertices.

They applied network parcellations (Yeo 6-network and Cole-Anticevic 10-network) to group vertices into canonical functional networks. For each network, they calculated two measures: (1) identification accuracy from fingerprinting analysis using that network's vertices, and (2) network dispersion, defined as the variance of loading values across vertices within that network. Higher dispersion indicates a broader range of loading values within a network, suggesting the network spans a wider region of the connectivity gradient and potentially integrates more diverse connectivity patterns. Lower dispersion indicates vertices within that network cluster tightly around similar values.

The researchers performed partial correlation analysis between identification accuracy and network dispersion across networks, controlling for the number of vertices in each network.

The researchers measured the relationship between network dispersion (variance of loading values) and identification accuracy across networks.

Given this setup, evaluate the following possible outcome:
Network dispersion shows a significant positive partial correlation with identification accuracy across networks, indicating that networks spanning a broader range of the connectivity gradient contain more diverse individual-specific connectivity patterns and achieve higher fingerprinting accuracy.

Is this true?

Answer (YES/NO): YES